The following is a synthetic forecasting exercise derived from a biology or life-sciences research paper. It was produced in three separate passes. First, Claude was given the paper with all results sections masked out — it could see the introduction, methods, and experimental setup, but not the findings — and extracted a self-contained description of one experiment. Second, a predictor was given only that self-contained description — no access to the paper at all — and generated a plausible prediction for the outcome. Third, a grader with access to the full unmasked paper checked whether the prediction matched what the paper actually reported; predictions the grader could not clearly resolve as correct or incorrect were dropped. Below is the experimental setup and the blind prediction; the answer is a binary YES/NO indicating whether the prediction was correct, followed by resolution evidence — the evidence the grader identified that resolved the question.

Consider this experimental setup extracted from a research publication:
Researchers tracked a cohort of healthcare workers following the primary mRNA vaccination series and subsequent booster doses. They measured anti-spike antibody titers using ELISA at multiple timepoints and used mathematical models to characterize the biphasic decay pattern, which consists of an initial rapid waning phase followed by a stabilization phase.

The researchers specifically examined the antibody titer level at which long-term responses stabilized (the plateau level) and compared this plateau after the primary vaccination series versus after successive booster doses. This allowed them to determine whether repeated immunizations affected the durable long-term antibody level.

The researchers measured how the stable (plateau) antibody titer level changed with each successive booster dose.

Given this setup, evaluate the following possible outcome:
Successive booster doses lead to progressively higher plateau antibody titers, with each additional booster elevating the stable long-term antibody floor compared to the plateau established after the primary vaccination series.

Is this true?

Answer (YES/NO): YES